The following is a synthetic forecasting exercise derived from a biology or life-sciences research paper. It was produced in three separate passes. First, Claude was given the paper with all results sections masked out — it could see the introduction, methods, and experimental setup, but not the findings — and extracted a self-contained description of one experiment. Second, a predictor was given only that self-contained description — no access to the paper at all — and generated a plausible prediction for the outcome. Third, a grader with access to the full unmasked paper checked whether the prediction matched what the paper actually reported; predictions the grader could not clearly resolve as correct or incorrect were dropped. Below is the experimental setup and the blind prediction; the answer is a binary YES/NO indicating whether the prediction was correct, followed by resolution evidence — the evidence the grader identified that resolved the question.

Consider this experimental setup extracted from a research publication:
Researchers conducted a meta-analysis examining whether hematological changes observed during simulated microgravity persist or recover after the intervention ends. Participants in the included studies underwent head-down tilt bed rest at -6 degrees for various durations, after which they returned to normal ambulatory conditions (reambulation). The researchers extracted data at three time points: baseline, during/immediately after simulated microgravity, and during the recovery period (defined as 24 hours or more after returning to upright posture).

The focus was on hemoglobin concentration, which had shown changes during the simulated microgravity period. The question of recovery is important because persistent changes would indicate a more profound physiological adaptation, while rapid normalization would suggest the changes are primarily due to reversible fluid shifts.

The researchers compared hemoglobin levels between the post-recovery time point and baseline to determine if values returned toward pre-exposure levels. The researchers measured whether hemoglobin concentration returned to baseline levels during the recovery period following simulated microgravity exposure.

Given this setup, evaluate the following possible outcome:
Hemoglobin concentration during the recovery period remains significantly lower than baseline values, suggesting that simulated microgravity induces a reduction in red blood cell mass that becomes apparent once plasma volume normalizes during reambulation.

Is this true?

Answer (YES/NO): YES